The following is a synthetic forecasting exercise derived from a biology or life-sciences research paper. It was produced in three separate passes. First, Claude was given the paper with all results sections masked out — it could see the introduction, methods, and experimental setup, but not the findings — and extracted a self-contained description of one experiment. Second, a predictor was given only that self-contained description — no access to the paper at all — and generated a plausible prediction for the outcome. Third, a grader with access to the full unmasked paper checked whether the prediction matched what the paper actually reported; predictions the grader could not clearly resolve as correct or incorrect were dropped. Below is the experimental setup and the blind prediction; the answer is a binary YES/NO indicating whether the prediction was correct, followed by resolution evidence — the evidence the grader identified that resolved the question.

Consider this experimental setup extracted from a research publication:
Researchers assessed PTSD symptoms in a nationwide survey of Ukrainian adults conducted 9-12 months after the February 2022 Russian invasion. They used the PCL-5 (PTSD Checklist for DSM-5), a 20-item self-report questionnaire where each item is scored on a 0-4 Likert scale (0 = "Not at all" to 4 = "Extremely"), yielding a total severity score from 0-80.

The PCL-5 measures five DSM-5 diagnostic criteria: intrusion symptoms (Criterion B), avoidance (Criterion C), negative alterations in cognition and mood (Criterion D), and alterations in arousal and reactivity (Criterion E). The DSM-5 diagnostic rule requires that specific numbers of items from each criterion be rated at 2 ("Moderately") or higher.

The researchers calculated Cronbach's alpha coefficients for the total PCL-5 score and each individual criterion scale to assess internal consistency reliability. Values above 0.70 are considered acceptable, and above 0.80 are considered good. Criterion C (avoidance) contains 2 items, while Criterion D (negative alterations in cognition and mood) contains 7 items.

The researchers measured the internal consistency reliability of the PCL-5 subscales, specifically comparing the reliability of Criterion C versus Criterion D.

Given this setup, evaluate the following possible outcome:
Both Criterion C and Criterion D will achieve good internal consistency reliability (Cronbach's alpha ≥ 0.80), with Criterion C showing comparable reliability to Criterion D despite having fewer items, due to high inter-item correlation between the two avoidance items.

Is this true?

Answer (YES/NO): NO